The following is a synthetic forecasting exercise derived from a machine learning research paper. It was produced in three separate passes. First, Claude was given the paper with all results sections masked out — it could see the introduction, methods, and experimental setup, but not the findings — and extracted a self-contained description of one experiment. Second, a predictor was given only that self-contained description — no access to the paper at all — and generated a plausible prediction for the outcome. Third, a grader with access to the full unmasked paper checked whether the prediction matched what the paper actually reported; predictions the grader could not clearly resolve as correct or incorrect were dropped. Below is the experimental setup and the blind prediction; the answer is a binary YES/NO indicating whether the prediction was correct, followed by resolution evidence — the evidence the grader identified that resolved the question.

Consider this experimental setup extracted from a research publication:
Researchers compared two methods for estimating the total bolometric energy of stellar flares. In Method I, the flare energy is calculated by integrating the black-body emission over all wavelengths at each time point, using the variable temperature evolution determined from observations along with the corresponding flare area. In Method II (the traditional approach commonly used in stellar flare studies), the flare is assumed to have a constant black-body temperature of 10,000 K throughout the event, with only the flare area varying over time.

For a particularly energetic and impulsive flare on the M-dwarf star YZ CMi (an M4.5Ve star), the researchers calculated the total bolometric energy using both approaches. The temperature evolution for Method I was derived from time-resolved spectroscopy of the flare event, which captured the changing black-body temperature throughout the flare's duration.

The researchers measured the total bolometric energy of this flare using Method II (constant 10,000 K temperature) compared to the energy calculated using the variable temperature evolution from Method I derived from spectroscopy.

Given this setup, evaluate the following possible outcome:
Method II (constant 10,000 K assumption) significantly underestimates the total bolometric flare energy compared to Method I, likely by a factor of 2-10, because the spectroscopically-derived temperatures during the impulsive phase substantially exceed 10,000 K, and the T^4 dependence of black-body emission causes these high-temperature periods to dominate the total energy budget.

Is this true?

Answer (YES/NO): NO